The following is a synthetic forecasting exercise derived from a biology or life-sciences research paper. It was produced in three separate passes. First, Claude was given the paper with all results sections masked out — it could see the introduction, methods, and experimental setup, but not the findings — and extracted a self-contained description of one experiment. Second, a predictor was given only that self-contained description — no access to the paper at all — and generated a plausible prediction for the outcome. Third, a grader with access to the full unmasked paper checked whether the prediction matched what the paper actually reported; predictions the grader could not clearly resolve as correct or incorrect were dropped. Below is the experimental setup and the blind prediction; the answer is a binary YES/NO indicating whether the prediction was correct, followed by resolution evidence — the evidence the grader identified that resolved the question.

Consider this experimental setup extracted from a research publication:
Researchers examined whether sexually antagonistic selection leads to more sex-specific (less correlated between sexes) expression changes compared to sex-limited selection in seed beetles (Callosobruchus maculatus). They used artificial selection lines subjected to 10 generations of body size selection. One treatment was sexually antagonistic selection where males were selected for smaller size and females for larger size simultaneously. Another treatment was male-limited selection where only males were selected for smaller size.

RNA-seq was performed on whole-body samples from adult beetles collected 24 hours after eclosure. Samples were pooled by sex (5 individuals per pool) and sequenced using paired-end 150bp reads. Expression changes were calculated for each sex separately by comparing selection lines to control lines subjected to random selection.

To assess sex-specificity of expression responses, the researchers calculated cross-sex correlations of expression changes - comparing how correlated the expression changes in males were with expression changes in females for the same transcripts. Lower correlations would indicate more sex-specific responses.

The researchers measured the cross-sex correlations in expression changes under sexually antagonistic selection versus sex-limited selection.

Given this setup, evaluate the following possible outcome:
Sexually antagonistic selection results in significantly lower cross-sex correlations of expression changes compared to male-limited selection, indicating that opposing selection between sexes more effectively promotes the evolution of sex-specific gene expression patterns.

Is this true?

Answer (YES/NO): NO